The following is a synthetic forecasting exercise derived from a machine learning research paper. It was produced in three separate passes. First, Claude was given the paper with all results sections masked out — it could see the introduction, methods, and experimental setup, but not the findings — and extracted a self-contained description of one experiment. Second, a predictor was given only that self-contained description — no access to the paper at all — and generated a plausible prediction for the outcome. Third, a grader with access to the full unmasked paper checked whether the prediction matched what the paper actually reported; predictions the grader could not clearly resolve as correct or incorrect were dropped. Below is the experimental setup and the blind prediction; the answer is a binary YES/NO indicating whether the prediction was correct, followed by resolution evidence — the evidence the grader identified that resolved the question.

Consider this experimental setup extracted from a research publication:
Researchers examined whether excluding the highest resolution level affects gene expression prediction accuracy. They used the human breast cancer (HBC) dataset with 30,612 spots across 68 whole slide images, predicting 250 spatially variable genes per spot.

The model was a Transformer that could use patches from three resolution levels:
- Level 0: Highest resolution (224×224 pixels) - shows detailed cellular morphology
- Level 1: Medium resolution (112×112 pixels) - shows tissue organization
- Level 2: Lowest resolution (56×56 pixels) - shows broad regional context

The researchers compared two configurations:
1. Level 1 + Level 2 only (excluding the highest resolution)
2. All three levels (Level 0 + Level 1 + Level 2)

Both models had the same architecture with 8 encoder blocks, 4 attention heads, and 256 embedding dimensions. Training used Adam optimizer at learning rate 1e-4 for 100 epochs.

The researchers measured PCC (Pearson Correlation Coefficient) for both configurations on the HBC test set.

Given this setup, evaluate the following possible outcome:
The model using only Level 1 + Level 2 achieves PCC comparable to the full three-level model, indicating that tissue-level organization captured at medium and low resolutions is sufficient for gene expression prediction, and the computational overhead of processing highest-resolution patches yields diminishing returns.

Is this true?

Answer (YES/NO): NO